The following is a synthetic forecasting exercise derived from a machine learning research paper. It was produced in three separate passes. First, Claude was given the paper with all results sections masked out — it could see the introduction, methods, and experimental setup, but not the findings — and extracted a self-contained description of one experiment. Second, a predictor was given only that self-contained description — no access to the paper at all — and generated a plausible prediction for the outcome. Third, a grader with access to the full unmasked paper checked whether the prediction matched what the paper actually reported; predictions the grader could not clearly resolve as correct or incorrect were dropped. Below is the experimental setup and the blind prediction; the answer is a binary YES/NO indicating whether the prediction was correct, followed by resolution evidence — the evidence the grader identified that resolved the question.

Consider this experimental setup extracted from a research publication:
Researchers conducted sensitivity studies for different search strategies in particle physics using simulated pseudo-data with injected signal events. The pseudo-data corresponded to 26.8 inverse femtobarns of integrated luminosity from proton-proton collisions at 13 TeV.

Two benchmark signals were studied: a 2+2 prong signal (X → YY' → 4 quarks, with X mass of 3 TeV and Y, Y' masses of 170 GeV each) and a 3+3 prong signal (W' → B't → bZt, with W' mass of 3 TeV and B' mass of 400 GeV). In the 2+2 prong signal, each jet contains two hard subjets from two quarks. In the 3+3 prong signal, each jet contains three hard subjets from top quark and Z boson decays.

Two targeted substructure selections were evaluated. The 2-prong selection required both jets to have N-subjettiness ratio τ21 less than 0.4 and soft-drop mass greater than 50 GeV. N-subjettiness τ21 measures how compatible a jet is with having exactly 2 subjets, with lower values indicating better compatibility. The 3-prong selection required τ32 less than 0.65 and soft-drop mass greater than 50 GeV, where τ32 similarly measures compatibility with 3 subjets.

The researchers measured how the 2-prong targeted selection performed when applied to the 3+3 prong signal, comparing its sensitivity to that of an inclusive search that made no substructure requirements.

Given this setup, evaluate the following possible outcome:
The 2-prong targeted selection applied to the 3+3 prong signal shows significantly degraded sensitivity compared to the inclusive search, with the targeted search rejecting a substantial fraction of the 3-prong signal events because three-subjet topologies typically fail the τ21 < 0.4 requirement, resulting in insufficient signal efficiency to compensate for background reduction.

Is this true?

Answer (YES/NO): YES